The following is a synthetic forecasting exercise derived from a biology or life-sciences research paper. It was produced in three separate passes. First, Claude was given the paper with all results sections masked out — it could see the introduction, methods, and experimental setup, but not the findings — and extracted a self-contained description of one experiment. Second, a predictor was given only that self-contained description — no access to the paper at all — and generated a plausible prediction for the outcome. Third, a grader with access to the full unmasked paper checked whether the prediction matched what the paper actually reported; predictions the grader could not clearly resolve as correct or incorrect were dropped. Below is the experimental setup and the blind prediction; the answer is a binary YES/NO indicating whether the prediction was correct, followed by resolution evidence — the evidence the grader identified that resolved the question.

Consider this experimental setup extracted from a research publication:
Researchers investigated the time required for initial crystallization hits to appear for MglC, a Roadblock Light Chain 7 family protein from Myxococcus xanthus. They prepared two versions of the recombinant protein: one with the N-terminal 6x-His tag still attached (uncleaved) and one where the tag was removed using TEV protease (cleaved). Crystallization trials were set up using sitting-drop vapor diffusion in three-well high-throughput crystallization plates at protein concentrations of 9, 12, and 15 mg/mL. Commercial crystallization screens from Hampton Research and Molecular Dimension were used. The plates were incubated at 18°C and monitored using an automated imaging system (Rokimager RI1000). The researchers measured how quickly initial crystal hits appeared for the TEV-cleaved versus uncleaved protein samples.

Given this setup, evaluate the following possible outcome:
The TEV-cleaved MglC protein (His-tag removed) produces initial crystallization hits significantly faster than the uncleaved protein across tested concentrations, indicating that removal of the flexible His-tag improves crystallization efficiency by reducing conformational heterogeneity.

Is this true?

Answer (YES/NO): YES